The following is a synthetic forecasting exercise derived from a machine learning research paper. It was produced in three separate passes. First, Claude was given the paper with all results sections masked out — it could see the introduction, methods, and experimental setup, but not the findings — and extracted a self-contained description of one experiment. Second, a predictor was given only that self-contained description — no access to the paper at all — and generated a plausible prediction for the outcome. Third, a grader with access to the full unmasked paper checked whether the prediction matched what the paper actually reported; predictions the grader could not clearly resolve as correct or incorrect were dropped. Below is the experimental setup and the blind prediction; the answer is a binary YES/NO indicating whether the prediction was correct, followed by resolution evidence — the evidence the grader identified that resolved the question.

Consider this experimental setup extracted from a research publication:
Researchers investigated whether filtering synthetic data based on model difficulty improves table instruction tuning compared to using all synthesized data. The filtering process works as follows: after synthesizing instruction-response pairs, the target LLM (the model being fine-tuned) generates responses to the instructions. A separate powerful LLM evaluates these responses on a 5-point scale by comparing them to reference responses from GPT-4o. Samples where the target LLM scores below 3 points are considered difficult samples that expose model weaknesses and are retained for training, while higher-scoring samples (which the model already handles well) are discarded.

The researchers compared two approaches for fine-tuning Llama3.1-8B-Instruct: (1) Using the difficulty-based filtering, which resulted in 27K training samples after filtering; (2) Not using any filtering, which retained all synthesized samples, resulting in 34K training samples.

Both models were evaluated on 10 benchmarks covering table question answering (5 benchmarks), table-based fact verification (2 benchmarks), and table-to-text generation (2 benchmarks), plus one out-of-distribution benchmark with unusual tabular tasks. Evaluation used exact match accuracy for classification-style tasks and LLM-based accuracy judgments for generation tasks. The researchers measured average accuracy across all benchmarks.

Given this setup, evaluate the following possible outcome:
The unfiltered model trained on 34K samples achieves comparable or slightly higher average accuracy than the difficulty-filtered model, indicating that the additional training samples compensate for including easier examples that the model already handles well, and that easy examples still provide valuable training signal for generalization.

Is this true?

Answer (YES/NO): NO